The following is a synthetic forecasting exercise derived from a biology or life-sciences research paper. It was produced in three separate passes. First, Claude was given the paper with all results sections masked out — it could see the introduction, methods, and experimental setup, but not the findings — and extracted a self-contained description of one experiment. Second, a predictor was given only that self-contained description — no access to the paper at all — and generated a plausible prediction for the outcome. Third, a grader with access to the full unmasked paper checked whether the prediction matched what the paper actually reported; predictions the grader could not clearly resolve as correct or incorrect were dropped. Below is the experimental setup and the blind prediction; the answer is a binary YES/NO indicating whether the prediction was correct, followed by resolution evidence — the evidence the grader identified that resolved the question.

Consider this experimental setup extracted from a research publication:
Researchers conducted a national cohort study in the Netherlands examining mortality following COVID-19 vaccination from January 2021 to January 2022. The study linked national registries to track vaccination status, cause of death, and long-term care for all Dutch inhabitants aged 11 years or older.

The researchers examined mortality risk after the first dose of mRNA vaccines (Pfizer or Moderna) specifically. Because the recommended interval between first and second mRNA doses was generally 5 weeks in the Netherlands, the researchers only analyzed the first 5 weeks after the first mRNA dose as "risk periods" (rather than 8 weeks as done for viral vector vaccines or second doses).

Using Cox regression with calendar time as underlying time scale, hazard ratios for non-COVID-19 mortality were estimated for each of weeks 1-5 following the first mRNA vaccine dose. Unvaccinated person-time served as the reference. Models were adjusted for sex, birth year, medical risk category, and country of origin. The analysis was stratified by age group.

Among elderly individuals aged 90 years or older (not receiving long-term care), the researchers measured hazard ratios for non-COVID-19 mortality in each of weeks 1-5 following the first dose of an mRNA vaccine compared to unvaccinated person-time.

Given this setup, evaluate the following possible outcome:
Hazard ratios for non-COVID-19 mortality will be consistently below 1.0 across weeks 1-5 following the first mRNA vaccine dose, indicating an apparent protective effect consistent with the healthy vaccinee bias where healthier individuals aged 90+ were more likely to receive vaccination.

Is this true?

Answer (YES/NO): YES